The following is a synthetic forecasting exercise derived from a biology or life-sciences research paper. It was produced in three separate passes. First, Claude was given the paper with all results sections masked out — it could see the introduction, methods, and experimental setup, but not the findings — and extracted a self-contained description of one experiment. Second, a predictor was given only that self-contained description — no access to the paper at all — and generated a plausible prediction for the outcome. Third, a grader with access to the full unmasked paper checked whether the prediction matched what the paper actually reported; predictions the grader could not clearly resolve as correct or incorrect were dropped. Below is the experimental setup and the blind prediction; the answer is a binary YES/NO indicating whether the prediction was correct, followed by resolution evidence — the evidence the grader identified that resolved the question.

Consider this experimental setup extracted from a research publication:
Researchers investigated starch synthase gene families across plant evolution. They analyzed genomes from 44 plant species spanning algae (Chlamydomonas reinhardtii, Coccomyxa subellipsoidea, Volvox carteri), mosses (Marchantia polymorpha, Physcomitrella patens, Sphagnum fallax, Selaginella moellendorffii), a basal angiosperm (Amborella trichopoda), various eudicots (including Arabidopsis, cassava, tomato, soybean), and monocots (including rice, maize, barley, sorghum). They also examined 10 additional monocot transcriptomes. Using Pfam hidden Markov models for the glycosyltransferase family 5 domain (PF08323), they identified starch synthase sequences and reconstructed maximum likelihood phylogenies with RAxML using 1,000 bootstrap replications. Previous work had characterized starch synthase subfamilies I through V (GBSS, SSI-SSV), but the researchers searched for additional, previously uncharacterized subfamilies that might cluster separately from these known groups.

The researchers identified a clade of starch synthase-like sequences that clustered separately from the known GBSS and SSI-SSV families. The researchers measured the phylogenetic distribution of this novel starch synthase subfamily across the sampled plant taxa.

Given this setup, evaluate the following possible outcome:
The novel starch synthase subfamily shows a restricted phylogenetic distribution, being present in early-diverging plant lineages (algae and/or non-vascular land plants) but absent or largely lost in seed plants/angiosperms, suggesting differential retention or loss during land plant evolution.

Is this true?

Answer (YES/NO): NO